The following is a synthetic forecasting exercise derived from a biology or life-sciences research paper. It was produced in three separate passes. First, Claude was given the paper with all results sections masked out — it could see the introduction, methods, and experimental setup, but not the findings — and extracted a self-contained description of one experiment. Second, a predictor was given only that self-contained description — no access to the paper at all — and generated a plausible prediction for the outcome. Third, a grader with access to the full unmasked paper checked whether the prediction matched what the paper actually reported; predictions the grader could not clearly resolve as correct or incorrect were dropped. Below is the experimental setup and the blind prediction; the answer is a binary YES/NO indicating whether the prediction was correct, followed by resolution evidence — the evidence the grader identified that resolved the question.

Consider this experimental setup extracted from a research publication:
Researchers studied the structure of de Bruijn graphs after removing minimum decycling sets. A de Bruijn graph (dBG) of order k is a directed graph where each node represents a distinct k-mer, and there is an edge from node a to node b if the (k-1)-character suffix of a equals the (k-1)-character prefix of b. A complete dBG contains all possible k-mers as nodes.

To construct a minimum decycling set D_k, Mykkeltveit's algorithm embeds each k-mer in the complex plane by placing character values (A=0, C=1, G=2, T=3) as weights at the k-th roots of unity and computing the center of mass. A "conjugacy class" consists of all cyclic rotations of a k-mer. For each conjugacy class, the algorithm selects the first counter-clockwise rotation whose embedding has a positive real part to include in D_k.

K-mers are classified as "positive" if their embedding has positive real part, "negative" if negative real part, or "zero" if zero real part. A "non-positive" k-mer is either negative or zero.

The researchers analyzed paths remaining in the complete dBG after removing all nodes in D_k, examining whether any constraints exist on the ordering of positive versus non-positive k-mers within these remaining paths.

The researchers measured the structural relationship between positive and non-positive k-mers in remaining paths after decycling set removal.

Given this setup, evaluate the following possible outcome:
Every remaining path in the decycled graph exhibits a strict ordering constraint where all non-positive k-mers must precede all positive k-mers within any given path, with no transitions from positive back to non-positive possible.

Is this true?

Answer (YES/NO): NO